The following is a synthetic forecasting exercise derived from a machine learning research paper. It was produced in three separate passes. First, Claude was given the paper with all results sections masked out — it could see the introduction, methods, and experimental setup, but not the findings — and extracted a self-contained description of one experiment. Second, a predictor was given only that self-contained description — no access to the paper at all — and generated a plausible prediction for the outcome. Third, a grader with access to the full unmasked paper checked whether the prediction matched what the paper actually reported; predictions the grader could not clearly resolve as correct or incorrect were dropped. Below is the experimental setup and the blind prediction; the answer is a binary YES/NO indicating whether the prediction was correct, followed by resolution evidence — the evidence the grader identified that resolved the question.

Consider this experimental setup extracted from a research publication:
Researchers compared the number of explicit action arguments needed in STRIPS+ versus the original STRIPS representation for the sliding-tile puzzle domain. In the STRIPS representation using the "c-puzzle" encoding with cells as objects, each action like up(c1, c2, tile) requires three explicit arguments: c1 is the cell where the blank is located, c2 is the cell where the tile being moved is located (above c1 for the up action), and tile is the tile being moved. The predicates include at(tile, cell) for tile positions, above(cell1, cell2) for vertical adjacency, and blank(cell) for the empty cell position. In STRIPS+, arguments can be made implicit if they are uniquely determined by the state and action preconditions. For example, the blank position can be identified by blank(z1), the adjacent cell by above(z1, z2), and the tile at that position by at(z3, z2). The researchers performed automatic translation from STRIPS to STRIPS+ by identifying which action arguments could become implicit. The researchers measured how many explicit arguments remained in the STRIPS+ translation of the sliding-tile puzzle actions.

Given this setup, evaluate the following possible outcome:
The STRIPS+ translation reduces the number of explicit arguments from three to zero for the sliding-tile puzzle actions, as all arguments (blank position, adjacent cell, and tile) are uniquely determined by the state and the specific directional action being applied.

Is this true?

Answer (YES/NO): YES